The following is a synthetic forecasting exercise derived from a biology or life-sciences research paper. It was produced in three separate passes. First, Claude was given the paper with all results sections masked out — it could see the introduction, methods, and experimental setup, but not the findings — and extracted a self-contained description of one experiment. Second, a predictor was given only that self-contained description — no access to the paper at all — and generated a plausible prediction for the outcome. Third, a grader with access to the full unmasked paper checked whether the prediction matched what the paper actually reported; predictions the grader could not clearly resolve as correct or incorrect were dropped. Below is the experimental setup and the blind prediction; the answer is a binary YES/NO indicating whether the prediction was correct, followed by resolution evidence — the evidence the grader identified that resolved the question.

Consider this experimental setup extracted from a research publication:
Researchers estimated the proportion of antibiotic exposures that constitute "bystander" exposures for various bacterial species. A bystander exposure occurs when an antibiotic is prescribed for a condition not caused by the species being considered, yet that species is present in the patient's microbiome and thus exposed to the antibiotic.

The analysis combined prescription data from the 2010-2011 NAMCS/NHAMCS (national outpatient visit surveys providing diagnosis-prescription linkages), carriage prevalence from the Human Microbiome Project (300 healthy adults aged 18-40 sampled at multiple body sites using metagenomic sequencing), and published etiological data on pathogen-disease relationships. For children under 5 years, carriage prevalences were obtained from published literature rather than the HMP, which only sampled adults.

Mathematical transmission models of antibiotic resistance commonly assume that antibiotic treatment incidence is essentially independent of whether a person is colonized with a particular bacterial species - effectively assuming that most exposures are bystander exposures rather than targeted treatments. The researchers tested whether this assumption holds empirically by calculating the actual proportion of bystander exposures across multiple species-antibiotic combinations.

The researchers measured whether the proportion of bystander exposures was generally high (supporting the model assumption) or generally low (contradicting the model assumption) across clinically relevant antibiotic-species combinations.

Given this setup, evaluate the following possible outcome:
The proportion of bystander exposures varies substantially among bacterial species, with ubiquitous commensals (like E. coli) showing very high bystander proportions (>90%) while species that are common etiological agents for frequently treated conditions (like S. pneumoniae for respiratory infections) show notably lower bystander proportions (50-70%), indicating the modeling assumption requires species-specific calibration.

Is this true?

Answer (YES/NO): NO